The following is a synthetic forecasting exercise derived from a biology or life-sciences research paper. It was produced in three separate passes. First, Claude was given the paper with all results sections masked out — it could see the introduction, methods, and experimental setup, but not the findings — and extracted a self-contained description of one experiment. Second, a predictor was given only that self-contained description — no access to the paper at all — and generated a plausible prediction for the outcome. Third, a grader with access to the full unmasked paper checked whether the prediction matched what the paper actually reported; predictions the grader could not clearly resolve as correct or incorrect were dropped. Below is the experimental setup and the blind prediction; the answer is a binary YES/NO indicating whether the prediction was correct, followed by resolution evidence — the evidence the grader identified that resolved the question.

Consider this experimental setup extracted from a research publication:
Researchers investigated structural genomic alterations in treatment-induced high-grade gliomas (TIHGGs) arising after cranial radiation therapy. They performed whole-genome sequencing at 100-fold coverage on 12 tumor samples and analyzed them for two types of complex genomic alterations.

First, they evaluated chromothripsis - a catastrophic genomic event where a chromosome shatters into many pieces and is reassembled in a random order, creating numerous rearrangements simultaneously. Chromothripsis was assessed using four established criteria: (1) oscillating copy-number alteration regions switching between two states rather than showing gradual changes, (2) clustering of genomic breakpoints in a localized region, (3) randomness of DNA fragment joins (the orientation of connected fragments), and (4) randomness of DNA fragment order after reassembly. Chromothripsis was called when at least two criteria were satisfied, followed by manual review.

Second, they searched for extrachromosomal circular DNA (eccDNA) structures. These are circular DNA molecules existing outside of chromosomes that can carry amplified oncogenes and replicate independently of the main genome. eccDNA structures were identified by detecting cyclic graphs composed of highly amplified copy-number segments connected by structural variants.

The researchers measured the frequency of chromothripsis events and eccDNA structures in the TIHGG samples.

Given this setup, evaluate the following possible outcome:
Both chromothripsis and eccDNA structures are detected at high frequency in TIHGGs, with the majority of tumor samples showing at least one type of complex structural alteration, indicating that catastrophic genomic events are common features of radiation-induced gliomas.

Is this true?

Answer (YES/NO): NO